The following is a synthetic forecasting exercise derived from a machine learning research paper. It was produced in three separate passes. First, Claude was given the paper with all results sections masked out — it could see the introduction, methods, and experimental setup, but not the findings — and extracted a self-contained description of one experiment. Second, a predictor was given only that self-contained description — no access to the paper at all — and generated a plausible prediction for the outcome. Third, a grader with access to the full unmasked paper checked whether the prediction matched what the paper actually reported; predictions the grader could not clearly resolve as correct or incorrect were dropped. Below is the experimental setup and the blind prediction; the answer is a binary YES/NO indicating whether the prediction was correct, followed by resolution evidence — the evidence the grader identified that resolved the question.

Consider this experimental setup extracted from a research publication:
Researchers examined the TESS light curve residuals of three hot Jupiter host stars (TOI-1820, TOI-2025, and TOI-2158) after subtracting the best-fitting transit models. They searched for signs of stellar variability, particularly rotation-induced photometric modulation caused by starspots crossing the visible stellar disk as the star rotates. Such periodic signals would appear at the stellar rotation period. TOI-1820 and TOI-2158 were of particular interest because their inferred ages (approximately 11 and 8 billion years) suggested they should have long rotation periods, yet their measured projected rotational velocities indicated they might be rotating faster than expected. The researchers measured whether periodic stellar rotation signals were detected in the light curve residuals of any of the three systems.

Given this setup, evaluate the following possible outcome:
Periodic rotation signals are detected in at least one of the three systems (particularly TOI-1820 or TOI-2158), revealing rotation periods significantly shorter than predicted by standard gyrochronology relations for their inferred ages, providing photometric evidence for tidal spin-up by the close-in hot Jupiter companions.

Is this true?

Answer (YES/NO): NO